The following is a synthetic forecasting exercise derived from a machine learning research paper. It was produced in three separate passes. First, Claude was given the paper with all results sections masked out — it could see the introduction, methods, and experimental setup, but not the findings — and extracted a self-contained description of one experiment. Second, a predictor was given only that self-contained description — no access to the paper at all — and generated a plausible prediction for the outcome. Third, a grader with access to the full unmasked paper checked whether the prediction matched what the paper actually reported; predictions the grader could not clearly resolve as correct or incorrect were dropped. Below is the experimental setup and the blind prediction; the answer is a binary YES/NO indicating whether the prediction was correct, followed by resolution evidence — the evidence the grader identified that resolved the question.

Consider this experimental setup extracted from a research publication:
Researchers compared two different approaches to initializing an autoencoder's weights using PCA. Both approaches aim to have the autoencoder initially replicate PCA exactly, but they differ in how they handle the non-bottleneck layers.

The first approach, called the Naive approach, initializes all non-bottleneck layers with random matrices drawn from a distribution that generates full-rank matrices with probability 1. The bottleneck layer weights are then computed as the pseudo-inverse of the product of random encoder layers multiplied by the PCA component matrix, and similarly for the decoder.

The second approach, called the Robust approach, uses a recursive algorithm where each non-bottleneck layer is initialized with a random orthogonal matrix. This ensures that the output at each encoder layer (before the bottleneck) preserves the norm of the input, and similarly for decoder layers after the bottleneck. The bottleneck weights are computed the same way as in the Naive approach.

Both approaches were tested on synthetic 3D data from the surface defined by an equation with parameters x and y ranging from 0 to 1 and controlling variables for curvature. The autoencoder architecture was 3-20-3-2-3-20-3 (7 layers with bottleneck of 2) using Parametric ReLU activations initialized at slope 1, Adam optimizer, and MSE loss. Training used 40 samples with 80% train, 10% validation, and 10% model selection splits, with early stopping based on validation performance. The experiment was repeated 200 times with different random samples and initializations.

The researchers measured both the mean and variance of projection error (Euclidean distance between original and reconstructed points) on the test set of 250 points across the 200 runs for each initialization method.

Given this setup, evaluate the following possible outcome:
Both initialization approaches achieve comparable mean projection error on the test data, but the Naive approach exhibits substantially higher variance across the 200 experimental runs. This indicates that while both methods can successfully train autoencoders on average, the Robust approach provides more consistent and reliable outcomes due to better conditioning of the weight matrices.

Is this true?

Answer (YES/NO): NO